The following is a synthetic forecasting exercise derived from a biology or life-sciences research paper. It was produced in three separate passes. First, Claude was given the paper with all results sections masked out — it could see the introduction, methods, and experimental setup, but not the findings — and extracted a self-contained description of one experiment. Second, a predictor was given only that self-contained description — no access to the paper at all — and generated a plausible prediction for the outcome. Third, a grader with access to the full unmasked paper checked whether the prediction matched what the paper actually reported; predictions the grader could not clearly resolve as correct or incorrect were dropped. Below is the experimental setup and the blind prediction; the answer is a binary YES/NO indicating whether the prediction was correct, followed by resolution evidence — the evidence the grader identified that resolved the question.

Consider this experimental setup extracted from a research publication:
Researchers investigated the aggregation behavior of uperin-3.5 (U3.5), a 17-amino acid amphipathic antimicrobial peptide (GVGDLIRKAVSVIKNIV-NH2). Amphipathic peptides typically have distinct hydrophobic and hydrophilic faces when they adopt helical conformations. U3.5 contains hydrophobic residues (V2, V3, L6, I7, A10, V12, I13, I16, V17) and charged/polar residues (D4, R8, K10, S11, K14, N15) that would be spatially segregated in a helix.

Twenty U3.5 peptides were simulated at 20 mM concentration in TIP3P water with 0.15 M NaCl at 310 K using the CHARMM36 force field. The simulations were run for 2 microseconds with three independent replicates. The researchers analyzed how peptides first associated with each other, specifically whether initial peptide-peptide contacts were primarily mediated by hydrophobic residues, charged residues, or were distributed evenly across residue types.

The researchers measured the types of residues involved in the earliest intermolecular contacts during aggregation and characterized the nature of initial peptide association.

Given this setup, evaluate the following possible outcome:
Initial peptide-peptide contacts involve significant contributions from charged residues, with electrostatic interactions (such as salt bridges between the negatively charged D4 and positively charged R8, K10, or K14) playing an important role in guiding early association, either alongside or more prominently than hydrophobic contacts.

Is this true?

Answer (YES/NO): NO